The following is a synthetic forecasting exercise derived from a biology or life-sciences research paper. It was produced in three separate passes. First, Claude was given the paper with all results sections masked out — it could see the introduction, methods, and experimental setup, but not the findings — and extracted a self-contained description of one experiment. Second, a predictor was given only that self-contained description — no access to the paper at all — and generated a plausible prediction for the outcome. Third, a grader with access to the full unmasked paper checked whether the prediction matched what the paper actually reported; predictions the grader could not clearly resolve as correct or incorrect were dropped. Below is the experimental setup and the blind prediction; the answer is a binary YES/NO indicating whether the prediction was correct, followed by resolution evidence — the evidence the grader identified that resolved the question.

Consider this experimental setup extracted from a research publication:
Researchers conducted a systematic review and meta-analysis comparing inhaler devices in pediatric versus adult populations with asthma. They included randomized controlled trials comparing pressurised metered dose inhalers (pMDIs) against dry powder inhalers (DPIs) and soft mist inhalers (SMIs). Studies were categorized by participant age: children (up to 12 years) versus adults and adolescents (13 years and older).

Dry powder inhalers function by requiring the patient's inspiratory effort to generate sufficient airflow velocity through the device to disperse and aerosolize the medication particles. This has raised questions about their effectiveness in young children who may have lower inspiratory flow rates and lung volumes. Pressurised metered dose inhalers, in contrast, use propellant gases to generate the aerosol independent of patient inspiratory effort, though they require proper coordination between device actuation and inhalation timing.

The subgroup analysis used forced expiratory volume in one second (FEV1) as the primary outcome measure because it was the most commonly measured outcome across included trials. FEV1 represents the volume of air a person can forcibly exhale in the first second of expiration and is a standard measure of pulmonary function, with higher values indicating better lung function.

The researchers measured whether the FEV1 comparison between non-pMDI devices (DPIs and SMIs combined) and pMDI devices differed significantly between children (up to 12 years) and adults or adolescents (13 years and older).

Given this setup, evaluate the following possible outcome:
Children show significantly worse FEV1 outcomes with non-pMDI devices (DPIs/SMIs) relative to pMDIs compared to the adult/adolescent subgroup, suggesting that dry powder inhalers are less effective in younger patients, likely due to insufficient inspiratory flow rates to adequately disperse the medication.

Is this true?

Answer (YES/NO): NO